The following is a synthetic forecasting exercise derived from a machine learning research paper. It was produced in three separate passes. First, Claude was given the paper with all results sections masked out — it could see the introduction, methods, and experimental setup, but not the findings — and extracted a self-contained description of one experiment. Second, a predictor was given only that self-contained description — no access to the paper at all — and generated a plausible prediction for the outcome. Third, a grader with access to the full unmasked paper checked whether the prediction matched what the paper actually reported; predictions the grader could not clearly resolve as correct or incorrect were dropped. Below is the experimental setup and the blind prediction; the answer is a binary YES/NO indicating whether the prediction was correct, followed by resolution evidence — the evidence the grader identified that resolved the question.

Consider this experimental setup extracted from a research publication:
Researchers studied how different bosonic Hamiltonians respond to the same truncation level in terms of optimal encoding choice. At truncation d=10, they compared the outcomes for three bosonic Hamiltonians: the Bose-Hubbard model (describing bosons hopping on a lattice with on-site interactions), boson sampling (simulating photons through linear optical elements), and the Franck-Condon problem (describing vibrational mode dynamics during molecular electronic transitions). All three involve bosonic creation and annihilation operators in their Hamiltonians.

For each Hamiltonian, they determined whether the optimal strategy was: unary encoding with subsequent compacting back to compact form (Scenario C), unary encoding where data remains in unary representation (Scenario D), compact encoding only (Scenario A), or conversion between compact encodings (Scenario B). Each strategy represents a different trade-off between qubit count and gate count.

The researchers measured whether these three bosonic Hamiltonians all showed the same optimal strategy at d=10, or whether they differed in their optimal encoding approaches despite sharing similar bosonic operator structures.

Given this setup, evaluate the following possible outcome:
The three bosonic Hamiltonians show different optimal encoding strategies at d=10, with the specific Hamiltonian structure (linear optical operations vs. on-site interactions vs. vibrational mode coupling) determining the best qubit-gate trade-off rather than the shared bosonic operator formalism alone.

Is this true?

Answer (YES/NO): NO